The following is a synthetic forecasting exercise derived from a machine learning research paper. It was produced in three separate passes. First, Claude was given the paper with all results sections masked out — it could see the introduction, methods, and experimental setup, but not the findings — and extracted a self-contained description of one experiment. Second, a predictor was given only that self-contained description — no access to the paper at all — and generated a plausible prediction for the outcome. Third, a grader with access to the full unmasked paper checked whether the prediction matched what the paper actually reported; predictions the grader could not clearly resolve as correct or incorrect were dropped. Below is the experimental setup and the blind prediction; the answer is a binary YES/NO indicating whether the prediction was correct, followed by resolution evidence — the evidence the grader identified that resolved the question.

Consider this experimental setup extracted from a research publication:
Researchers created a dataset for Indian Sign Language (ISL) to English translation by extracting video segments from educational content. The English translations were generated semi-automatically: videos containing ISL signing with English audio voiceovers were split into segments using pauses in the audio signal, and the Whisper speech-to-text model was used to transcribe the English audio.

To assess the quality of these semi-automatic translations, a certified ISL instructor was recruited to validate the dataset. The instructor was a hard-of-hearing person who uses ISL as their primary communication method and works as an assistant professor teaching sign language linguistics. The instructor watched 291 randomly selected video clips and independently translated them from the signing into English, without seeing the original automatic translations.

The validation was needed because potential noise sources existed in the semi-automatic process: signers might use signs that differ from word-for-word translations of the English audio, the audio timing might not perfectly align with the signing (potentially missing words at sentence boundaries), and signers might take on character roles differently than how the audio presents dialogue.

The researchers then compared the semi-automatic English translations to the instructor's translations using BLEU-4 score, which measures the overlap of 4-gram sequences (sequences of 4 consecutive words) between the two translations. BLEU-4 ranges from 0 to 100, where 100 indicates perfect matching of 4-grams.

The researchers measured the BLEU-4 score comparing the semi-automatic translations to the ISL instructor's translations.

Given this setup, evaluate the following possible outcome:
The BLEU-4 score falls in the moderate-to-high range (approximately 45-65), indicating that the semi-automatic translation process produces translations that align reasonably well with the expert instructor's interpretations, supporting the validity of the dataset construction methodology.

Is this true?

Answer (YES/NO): YES